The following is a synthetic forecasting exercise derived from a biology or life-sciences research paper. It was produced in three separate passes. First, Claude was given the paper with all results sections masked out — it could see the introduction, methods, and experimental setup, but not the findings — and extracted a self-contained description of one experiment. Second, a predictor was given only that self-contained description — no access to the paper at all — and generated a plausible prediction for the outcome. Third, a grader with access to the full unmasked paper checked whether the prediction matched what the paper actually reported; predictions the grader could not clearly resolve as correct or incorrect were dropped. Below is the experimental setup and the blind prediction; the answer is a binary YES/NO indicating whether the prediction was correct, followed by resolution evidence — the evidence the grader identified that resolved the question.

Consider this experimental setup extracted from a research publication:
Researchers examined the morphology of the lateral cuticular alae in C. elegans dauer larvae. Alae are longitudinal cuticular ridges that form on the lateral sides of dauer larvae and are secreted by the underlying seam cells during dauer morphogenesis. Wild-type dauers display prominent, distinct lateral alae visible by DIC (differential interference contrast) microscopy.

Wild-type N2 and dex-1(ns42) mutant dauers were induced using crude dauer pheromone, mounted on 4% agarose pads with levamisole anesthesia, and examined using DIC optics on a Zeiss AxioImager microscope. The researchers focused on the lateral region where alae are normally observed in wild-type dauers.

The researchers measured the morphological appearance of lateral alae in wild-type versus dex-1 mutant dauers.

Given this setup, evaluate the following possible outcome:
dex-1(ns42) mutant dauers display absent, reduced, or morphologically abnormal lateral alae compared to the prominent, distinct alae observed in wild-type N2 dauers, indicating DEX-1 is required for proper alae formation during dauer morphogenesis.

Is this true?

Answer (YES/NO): YES